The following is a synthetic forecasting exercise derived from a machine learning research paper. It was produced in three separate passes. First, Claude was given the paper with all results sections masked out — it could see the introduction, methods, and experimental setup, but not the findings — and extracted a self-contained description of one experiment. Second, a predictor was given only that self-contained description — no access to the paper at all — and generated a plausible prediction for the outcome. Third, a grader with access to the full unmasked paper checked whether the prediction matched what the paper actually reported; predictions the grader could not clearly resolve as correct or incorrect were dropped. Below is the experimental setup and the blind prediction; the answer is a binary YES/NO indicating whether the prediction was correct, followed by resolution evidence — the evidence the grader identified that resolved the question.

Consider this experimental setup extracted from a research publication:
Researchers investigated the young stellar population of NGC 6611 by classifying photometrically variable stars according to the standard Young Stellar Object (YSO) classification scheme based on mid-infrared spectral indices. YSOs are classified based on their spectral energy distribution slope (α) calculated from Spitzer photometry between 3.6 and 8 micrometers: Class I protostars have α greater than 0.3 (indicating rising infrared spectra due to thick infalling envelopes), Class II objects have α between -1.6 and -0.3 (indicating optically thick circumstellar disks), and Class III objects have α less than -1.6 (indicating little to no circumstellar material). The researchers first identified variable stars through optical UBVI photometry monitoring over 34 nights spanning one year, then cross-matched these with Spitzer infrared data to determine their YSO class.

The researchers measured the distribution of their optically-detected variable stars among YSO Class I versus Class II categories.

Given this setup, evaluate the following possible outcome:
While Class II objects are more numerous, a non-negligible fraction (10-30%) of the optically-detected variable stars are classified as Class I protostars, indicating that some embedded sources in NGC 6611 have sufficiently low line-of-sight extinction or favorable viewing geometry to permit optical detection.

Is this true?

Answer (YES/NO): NO